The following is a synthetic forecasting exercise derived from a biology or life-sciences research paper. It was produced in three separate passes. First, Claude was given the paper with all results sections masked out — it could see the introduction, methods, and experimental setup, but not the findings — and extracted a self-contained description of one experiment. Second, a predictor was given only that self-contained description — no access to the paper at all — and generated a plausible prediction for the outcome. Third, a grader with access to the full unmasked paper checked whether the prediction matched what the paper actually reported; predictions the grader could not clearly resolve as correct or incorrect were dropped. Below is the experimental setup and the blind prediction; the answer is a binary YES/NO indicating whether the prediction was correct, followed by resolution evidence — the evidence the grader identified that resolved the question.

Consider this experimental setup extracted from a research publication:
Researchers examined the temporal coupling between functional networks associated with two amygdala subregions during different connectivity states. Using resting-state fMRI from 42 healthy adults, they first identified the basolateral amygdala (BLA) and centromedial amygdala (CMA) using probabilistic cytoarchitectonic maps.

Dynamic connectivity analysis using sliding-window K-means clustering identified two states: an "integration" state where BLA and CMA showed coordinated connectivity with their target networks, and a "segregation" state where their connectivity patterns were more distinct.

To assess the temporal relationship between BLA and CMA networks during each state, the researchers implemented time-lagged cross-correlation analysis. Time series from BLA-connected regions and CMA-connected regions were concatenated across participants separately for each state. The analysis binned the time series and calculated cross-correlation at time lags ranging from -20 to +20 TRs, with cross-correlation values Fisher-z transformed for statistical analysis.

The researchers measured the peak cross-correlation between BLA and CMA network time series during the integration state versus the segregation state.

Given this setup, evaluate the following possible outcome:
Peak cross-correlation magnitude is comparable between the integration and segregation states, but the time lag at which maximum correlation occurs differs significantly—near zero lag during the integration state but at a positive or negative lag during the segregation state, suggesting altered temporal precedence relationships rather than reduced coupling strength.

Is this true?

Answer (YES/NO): NO